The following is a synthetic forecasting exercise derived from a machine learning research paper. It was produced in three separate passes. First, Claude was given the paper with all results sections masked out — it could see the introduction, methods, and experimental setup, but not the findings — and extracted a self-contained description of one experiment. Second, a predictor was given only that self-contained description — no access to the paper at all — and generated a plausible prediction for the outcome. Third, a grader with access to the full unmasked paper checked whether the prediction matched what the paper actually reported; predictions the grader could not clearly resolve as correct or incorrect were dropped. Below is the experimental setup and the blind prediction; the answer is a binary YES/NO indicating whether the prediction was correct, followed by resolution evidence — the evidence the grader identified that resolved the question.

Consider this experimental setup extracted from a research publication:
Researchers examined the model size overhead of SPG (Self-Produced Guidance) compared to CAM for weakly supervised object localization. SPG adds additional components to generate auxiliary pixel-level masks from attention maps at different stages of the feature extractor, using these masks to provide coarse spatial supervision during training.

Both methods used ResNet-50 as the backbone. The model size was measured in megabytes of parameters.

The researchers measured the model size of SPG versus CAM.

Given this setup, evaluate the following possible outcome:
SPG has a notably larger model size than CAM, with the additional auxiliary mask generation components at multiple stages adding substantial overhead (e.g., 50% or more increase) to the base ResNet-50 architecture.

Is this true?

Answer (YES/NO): YES